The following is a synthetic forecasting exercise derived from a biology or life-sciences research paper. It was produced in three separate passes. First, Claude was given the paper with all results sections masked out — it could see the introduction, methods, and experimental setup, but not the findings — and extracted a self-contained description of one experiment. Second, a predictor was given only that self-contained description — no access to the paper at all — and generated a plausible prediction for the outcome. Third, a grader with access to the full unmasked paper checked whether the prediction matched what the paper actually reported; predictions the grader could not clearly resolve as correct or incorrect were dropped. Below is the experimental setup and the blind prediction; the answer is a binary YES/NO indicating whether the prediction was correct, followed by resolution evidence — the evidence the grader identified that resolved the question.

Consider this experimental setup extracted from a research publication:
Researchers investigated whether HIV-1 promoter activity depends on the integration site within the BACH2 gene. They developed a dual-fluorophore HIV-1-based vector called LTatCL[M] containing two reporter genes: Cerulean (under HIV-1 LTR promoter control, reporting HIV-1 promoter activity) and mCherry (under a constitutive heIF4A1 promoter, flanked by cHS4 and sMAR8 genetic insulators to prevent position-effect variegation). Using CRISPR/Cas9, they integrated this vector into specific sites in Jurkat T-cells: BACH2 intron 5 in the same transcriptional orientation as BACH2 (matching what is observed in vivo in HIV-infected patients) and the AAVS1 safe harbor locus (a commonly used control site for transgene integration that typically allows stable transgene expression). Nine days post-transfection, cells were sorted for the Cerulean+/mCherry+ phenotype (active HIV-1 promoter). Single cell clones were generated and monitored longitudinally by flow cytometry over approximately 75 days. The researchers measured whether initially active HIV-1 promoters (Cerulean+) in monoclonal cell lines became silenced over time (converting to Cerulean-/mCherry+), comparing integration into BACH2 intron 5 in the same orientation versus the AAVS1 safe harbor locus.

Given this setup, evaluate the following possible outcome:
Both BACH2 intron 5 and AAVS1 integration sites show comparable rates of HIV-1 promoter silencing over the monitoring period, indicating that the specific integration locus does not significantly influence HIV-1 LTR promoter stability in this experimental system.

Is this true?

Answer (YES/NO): NO